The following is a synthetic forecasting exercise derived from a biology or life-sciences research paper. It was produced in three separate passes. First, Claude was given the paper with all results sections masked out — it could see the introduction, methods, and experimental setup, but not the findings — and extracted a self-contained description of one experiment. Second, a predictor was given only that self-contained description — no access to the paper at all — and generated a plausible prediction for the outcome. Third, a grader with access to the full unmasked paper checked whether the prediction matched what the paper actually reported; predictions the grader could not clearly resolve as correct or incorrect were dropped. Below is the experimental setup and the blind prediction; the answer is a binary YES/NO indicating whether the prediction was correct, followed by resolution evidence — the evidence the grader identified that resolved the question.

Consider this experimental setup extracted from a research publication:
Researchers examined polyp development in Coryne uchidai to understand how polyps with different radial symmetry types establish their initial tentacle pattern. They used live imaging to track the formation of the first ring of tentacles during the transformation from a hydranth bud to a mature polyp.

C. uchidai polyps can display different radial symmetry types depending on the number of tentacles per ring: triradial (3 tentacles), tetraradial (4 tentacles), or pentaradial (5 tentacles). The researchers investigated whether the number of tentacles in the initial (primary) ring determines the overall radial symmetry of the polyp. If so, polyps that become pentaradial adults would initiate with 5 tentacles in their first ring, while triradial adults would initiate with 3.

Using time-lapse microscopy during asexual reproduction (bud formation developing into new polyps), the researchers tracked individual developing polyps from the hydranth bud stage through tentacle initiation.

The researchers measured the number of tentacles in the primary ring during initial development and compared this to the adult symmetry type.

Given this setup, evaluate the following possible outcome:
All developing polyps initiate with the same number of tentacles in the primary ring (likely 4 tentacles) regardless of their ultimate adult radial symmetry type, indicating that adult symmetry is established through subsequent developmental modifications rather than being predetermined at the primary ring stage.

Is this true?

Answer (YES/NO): NO